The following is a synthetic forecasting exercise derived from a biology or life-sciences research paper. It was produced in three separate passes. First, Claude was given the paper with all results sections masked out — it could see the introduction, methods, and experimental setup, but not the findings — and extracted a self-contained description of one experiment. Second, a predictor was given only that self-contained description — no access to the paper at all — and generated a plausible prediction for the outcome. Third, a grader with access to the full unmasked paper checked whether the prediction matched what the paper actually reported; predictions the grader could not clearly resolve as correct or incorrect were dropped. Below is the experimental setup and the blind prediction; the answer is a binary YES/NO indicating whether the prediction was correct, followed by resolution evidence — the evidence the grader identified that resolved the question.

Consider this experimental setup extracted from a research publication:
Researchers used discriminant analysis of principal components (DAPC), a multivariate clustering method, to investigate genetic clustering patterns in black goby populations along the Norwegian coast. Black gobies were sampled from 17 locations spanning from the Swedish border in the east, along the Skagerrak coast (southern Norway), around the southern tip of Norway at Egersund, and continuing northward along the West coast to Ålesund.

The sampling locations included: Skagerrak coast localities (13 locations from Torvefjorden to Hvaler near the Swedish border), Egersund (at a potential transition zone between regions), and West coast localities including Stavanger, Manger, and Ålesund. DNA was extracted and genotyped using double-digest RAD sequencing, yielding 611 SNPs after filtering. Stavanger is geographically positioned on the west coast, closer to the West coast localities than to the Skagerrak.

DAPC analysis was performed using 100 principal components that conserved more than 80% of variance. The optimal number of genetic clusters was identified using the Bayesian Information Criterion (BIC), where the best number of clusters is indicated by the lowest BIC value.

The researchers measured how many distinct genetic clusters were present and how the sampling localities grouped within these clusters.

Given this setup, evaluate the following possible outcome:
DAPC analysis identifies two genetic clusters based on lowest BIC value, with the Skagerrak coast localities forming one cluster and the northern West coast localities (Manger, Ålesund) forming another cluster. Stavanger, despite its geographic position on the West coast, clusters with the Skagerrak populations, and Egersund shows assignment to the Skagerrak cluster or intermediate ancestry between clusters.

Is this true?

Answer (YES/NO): NO